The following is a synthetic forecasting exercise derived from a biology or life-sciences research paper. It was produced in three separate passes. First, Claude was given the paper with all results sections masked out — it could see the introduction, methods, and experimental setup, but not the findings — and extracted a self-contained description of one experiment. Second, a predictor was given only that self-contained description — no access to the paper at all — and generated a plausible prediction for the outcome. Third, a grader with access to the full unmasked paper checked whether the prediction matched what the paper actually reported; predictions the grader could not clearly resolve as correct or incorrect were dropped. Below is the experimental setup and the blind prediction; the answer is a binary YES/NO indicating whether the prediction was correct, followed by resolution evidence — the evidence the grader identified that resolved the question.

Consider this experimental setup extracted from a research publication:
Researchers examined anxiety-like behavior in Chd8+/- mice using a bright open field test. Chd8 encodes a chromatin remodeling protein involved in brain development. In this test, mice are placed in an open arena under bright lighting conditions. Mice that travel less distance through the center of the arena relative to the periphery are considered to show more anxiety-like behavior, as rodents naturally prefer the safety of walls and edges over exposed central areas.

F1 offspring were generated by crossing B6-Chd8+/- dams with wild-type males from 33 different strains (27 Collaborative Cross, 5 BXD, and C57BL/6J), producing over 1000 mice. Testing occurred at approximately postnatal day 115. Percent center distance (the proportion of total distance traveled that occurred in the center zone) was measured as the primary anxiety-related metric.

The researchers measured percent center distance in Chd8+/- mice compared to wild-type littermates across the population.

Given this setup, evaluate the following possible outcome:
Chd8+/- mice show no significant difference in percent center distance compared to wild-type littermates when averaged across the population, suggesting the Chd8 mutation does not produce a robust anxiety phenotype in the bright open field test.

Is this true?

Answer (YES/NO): NO